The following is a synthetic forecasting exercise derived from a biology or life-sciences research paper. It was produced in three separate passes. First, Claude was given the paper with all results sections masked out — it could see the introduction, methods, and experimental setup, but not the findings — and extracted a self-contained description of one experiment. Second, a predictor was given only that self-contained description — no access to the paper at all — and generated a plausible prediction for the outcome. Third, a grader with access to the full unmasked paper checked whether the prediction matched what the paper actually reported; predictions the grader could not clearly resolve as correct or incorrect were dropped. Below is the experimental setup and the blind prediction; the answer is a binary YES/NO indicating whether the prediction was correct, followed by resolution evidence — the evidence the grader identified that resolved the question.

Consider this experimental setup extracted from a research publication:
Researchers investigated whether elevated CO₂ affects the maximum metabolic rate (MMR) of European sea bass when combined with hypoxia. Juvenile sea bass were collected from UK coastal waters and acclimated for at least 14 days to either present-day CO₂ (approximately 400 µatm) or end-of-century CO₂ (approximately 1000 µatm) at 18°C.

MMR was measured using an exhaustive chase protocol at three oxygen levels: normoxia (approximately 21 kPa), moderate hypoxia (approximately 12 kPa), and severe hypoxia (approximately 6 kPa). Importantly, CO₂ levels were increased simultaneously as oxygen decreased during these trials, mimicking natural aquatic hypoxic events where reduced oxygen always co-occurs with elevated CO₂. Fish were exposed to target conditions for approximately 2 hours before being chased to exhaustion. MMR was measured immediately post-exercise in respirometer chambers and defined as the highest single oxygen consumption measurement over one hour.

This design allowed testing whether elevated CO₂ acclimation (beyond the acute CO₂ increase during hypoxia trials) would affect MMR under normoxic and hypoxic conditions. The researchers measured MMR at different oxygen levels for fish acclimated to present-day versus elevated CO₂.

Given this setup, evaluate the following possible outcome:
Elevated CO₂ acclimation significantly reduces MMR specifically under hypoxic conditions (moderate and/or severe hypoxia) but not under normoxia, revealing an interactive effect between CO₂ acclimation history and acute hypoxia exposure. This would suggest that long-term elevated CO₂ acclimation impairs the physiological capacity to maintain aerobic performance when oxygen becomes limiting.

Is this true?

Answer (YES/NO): NO